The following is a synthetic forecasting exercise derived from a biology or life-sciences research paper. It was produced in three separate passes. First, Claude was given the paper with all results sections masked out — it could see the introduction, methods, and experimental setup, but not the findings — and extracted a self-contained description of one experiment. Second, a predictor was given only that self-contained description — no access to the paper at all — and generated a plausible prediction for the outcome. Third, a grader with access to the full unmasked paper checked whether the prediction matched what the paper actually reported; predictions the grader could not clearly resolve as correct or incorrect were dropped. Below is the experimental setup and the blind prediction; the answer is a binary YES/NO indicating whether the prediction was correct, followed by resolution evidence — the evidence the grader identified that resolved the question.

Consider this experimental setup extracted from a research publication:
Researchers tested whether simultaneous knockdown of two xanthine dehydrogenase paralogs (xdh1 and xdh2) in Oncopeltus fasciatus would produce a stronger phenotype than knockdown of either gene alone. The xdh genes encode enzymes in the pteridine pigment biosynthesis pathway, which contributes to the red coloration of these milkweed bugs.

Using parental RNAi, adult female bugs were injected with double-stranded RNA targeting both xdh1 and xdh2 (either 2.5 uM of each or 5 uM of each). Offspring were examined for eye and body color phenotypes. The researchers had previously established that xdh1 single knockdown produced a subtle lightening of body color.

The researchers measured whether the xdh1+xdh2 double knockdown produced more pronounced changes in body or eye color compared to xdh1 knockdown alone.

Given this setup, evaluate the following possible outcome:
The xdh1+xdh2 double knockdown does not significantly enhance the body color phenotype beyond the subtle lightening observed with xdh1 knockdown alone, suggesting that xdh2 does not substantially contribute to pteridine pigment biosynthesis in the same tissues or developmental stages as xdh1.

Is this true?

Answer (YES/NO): YES